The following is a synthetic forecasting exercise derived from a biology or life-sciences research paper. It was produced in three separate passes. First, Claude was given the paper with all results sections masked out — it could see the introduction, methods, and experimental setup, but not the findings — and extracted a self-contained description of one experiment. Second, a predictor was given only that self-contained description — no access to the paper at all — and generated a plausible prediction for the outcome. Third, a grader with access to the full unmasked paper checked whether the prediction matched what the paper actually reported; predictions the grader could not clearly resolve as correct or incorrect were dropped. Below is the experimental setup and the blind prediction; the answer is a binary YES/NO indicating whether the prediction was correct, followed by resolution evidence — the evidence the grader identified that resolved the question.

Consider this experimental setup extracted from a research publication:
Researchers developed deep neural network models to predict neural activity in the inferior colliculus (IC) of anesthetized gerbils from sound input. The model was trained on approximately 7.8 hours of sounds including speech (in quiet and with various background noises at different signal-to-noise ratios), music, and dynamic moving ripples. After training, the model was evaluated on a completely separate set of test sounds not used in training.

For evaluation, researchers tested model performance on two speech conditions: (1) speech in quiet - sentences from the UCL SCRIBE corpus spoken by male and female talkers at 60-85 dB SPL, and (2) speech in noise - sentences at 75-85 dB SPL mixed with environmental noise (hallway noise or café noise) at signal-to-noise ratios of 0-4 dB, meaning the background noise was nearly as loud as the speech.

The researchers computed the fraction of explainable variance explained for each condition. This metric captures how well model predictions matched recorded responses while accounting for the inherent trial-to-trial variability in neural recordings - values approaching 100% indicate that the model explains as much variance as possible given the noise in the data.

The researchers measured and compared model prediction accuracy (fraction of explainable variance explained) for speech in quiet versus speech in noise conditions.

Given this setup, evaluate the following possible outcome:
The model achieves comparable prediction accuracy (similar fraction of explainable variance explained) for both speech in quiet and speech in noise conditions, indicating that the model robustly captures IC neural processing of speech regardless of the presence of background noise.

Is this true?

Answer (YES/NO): NO